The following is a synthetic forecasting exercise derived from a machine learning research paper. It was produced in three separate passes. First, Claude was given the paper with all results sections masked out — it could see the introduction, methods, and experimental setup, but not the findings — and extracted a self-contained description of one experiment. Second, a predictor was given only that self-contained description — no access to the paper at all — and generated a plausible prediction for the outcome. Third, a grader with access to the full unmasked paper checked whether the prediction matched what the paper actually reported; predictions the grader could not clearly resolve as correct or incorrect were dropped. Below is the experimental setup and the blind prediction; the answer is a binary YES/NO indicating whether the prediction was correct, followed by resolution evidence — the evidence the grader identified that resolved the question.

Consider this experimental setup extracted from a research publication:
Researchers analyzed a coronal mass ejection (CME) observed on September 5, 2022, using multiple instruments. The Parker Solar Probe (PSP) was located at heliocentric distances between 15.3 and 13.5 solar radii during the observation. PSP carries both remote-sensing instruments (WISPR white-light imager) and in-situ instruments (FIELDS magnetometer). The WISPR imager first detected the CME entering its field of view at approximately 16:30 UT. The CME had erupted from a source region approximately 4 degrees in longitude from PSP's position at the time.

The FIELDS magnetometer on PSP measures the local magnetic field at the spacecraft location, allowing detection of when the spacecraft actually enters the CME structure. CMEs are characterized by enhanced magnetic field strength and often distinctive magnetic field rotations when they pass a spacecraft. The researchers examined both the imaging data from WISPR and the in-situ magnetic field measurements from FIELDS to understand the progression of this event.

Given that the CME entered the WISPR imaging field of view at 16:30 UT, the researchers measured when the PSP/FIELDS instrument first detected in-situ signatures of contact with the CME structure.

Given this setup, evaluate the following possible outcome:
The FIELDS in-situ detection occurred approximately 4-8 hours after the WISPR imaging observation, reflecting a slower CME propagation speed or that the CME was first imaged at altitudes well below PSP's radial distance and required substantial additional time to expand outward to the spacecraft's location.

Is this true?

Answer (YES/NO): NO